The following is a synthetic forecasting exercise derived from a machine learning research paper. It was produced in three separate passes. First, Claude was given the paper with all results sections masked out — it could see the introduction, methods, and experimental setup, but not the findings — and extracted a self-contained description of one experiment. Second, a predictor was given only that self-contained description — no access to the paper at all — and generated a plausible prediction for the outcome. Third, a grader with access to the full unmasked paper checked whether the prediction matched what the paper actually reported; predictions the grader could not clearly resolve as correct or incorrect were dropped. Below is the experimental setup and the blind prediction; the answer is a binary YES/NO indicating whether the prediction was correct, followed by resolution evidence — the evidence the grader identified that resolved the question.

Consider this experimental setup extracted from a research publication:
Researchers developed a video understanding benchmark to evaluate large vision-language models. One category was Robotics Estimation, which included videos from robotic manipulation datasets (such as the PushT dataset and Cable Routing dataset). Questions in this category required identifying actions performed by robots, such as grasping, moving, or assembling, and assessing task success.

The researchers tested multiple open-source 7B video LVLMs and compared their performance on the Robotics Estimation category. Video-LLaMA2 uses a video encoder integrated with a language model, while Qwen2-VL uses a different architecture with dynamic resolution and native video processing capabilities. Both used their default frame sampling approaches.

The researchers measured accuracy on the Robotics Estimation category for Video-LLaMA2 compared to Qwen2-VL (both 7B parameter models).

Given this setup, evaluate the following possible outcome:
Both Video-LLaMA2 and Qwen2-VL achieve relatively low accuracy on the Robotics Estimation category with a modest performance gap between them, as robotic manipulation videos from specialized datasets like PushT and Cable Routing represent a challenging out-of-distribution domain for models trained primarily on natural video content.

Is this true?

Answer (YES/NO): NO